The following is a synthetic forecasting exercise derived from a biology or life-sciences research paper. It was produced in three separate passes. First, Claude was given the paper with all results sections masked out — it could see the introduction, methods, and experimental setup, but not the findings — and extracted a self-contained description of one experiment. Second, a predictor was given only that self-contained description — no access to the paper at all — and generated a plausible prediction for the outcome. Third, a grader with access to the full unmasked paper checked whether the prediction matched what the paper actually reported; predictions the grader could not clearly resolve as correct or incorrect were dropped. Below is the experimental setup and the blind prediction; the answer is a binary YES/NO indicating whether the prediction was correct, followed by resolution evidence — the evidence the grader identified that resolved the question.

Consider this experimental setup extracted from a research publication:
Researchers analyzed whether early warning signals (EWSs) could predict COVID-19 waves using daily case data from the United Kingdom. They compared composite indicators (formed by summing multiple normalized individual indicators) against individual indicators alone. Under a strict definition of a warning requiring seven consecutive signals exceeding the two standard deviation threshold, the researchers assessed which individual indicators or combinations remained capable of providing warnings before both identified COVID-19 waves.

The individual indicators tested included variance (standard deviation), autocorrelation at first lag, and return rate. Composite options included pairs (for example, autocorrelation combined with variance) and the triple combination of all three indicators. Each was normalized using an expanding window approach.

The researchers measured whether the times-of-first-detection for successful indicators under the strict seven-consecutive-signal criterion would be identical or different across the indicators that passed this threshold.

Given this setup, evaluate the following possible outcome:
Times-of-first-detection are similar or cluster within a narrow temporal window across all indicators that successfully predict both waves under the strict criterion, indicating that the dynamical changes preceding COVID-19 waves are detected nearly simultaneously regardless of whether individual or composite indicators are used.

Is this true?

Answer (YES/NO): YES